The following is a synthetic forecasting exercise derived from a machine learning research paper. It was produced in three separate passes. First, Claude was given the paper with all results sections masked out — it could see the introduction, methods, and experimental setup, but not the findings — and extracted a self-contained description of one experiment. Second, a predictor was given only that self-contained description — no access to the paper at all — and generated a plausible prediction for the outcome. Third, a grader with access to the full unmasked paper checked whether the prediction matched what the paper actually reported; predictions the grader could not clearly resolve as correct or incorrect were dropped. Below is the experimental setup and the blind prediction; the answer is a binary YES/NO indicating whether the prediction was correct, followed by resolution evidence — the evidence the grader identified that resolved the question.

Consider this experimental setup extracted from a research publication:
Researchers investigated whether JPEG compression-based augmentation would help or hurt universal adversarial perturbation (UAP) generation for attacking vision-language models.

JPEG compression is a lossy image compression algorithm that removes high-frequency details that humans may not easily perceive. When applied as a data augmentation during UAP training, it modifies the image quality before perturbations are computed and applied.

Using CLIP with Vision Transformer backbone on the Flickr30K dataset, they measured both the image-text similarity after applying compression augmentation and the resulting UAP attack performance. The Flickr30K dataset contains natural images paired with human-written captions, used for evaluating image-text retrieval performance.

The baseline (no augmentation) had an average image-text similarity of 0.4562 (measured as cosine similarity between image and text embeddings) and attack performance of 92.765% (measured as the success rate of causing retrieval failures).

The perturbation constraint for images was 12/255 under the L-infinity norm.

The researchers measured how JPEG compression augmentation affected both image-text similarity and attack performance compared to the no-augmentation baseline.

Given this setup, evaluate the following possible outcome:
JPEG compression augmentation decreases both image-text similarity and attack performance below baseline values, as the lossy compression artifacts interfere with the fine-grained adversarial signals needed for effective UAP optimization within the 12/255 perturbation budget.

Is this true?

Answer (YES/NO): YES